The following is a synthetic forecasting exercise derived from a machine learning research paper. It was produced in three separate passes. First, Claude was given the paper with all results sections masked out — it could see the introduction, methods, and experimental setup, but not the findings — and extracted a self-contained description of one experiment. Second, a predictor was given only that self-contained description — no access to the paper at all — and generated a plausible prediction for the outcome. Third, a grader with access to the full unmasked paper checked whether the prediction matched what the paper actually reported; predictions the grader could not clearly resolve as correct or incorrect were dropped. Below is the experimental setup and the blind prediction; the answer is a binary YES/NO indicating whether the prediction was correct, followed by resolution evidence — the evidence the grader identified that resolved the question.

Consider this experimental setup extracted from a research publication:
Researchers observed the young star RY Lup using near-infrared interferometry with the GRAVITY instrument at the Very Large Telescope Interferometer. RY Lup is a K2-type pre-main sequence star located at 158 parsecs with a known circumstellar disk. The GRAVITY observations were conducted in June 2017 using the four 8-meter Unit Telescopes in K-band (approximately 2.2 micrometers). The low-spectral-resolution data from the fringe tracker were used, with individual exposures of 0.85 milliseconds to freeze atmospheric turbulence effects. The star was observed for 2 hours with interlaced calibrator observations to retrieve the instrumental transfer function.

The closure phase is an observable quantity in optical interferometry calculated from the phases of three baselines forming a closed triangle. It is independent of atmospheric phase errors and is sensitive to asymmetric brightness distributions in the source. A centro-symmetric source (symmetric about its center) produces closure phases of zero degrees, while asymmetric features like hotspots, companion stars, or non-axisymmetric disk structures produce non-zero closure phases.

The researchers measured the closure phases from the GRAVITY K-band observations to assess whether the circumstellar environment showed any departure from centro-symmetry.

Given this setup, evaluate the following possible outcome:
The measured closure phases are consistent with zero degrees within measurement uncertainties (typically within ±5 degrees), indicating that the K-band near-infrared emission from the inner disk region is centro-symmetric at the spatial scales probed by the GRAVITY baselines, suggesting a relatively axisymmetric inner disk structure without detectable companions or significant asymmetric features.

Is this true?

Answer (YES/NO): YES